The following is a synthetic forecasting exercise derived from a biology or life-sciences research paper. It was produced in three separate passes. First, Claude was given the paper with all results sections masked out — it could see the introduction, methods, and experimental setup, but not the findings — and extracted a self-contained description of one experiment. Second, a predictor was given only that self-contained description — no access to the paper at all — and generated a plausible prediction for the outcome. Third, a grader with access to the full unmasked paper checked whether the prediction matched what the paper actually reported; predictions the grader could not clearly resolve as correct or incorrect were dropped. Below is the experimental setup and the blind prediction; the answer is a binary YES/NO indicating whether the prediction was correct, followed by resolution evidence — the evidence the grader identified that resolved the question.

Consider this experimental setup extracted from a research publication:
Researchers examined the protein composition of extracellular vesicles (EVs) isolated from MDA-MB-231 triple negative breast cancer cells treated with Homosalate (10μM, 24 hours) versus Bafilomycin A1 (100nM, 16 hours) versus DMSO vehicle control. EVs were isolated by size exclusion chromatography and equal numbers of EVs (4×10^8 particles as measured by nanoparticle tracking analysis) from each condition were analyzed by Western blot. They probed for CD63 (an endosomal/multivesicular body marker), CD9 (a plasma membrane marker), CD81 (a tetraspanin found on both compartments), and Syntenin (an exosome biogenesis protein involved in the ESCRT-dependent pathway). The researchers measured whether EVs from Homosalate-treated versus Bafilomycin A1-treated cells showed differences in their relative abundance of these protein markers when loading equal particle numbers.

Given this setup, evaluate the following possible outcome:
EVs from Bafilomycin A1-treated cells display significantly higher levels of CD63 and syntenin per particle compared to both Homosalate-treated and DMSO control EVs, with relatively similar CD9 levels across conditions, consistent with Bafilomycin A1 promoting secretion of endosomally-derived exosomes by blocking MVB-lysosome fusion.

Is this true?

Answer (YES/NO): NO